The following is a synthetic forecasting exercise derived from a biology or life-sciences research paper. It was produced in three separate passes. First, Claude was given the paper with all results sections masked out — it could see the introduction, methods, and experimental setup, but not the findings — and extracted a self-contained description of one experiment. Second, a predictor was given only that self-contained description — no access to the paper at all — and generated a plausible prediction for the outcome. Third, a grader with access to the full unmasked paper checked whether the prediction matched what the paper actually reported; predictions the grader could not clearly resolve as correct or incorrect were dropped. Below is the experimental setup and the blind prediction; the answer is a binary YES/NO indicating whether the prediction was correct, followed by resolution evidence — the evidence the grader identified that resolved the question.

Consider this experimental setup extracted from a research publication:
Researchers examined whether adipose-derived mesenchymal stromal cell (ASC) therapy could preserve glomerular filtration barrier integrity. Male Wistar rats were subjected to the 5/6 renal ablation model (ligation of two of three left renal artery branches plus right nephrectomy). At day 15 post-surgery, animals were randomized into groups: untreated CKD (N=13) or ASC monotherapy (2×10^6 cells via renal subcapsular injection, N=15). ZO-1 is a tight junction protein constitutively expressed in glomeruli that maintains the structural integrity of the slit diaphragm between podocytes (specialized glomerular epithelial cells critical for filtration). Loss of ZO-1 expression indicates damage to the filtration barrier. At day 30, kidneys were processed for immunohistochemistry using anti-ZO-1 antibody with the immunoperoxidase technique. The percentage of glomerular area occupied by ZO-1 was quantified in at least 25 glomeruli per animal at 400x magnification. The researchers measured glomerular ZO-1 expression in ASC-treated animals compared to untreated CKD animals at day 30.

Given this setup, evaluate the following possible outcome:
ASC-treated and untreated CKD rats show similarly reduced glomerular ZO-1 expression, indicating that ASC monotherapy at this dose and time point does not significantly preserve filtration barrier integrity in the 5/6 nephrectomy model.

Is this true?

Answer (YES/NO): YES